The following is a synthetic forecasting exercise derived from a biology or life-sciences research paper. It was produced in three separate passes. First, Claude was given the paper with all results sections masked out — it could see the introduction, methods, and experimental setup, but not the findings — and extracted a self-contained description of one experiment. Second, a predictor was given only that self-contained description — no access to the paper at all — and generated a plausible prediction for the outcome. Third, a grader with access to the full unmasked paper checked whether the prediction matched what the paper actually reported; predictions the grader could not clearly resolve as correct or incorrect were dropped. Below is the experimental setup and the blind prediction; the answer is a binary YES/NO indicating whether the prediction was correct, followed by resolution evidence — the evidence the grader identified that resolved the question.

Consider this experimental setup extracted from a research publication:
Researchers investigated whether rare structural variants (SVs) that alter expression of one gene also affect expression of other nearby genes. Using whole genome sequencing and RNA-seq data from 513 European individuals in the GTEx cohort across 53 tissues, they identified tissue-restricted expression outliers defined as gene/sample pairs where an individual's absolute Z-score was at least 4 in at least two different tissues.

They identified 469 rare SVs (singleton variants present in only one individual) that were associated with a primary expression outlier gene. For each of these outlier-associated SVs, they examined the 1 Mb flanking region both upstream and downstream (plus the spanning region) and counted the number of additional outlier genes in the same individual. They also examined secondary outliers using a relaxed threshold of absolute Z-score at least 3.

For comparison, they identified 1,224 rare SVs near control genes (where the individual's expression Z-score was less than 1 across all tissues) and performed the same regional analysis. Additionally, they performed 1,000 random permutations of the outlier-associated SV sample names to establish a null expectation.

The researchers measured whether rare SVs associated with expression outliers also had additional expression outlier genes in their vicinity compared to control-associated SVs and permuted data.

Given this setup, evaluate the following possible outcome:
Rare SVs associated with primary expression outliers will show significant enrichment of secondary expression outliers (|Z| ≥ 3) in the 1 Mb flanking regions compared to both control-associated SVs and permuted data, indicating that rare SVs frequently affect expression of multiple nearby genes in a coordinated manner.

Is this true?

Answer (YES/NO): YES